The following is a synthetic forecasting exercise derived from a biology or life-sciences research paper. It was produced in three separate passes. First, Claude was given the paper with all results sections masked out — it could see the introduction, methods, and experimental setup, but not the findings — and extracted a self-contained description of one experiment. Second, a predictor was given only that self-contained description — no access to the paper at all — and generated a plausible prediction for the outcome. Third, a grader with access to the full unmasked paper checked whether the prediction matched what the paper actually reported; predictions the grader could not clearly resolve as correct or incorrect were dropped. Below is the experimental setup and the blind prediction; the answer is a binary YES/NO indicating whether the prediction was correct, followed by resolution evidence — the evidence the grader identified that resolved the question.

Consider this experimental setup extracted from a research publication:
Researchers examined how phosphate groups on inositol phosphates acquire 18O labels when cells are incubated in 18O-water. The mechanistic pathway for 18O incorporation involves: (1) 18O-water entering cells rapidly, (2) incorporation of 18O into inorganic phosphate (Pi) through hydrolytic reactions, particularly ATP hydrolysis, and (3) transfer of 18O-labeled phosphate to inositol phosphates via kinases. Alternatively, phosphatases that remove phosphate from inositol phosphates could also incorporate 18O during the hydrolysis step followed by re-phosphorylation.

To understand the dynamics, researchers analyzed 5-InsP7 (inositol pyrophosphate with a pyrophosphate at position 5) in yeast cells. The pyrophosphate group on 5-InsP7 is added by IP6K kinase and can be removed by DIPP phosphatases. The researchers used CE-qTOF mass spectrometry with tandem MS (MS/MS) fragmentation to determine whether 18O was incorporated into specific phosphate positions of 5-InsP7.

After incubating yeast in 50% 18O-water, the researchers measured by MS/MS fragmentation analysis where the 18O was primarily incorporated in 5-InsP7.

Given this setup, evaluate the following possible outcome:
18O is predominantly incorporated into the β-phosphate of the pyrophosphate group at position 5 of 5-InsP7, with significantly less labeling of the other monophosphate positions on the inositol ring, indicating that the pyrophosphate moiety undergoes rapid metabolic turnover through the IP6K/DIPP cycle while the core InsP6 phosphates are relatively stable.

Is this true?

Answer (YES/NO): YES